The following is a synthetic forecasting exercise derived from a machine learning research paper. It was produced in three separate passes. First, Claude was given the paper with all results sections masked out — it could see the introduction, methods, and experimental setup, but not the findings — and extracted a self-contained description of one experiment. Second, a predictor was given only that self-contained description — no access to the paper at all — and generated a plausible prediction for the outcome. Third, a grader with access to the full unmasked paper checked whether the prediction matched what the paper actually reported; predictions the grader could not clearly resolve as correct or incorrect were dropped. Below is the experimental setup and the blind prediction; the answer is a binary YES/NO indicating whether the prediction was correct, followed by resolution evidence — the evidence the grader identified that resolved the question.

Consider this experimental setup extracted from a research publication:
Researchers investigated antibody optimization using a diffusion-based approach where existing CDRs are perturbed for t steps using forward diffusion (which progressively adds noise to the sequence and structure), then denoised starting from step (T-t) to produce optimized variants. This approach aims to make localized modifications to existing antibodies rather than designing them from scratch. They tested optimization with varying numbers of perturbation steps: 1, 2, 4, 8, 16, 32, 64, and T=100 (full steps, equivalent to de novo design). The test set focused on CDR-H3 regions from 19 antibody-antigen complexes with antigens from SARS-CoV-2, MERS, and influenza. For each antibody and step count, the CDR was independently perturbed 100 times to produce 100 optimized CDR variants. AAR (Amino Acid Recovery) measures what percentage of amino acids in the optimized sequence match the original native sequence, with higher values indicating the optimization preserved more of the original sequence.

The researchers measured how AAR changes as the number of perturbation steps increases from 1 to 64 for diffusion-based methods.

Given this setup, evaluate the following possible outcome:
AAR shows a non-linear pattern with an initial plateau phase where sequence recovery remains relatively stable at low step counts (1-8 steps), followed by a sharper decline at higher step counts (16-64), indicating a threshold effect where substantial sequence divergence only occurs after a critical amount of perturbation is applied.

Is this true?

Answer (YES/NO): YES